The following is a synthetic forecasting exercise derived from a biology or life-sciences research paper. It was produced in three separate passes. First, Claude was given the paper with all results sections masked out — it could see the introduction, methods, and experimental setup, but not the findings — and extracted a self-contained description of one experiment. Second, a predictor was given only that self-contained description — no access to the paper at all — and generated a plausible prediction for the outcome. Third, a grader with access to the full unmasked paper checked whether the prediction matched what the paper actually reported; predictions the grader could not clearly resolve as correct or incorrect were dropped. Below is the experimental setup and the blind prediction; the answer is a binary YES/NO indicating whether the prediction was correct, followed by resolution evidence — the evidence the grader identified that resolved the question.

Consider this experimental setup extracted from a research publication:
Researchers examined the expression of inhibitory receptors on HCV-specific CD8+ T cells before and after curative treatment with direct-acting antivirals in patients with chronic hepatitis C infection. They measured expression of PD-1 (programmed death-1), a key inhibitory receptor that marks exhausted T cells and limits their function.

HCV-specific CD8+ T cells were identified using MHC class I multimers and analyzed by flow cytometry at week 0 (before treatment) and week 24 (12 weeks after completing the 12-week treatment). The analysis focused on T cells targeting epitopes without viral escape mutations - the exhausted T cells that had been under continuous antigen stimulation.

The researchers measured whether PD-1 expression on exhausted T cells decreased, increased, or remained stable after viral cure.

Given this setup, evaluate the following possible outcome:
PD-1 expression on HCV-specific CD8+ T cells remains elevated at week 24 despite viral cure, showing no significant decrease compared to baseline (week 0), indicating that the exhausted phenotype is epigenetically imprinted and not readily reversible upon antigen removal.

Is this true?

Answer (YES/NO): NO